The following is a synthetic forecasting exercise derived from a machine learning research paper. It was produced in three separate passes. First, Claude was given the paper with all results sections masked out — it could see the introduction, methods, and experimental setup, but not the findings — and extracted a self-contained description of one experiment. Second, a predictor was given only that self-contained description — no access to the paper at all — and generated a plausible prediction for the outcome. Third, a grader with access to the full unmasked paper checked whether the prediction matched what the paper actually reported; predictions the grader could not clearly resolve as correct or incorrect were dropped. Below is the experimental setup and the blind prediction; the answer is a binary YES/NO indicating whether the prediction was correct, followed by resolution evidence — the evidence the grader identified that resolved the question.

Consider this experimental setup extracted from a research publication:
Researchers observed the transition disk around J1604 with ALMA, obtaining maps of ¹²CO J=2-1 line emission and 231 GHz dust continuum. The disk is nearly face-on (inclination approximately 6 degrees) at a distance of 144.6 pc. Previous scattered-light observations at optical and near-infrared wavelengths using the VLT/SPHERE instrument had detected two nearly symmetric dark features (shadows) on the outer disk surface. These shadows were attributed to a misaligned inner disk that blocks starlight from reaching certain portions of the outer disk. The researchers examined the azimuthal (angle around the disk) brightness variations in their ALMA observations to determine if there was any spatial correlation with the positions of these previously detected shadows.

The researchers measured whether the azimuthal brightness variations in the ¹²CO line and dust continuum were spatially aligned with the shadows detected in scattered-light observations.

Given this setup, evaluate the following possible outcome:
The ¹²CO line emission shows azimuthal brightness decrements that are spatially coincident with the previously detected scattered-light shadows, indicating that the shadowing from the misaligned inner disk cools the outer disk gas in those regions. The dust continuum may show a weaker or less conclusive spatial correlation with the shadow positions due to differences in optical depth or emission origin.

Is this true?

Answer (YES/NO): NO